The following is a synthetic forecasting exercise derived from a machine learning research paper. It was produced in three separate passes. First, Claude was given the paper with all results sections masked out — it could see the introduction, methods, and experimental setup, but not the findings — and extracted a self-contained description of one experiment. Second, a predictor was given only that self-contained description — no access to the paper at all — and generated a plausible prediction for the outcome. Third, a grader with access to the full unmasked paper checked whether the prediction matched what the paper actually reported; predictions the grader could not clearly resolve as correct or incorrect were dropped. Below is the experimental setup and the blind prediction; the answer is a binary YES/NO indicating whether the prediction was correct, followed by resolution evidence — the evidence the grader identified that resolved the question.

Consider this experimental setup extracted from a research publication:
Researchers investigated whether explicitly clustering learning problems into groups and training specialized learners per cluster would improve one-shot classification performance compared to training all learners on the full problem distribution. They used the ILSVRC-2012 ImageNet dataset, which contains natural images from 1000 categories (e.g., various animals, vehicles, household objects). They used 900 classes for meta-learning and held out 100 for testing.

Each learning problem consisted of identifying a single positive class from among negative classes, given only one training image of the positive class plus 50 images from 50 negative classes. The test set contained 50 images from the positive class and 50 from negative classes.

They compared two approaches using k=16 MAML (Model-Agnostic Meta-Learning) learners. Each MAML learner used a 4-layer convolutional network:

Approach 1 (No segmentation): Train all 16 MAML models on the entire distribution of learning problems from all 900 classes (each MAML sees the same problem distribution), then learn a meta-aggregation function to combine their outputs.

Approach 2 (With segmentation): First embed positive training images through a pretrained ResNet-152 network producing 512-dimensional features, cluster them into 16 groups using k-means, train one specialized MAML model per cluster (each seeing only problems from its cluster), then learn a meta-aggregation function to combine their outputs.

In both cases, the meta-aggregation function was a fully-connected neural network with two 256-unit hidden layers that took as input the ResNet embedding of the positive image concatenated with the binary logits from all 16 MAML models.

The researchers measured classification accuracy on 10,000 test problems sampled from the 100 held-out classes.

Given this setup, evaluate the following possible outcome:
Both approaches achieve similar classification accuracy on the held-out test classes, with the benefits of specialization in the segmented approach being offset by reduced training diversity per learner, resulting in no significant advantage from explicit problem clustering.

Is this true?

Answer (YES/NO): NO